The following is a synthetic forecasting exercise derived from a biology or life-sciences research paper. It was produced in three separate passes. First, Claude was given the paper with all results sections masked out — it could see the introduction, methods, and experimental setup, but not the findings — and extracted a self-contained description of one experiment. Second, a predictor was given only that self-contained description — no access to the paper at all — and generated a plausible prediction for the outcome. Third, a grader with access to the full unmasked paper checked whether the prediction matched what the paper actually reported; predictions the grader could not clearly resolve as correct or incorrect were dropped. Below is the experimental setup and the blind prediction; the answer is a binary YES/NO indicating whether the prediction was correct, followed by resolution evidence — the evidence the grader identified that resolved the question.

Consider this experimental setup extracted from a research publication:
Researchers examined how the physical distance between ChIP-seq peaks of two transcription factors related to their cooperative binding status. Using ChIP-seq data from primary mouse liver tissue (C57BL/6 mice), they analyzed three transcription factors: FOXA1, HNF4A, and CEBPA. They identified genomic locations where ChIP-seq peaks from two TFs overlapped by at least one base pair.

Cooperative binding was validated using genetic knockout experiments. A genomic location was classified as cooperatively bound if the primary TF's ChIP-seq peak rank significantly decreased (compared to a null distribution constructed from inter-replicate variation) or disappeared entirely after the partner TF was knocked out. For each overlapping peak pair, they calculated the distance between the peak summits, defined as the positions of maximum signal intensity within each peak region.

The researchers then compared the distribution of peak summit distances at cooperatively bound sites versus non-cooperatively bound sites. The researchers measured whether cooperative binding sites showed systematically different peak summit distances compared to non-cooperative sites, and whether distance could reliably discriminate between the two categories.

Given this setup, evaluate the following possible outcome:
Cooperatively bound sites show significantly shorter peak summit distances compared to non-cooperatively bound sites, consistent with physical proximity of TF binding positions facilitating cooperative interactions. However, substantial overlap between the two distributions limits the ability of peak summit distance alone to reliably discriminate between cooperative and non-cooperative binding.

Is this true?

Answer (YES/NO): NO